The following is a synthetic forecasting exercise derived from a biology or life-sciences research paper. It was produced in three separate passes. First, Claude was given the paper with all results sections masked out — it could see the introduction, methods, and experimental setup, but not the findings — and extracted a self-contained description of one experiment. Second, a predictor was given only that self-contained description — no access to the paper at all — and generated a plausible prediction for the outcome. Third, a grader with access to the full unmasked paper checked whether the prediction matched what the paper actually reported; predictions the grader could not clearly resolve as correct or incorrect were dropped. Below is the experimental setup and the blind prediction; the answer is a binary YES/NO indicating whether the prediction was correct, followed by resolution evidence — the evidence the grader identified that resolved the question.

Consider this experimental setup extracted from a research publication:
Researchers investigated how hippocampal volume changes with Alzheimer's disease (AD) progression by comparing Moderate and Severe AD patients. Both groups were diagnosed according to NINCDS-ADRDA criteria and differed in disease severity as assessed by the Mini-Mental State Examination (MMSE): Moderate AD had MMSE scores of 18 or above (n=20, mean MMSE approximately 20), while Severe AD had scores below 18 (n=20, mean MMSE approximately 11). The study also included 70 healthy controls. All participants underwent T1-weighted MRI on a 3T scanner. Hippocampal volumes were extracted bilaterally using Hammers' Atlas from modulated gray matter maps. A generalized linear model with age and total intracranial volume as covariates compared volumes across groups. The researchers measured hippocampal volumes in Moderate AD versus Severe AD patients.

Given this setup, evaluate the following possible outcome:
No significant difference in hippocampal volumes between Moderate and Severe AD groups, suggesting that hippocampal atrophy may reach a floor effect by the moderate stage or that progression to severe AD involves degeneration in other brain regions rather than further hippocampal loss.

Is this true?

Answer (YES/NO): NO